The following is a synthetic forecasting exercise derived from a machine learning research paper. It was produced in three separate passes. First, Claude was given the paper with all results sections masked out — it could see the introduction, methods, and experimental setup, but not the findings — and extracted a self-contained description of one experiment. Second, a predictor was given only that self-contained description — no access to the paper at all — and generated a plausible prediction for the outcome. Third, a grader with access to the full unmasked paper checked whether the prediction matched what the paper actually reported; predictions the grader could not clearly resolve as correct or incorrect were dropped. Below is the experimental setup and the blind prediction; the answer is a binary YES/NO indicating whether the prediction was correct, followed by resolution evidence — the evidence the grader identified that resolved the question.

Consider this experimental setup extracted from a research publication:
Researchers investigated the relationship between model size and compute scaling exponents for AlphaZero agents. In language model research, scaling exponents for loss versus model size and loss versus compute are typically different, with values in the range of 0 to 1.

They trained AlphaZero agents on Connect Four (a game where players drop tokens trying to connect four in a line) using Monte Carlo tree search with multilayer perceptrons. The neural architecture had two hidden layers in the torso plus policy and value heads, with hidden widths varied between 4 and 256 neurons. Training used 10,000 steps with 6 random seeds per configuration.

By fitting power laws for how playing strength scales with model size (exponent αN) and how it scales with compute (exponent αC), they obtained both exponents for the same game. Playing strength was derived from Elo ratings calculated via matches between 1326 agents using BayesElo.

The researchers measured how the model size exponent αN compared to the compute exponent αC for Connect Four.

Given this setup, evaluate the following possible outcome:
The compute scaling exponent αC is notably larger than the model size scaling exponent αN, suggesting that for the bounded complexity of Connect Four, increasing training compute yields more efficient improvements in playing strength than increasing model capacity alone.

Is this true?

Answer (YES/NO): NO